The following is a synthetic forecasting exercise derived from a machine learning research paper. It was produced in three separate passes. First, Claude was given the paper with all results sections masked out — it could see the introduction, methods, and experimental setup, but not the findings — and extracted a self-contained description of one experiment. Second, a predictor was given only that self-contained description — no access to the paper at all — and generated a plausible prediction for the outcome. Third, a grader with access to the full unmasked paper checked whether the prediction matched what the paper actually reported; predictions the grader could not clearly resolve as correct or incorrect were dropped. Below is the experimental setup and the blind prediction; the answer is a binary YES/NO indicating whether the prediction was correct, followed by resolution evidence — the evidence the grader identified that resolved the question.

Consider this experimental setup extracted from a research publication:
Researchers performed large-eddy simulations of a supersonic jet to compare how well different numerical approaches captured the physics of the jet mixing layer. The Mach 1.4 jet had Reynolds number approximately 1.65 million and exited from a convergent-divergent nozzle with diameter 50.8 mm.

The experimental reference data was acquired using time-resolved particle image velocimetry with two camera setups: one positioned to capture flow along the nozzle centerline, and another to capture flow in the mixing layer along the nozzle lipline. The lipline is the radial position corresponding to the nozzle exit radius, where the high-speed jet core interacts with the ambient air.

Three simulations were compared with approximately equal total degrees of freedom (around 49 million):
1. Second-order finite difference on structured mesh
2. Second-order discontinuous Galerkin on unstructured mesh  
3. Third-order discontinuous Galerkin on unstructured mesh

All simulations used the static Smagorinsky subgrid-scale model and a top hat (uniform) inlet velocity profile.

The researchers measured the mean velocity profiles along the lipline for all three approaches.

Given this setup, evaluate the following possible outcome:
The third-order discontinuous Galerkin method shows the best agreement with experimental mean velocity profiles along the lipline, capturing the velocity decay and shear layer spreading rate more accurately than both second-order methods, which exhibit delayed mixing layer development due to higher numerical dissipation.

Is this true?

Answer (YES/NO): NO